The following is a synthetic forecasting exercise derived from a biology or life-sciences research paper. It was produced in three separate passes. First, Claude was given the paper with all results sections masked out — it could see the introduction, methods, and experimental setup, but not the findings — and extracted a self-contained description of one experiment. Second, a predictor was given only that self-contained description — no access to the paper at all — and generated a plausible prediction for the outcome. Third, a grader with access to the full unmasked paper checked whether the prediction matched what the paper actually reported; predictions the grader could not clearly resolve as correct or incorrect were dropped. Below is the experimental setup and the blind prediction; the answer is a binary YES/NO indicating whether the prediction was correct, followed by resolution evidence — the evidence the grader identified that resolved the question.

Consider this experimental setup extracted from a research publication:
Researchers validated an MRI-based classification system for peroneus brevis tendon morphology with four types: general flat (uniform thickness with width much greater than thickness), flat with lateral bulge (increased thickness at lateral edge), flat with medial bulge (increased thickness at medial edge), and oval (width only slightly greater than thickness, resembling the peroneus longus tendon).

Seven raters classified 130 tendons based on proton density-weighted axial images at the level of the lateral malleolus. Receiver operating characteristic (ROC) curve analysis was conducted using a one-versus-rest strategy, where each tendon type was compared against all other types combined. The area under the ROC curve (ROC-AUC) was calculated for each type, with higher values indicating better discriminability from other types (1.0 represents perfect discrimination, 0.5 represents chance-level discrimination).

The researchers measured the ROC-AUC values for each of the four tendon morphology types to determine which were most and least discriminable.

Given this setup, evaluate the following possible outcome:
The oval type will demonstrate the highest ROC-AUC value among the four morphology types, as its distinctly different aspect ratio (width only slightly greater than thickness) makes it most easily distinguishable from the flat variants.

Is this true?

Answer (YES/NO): NO